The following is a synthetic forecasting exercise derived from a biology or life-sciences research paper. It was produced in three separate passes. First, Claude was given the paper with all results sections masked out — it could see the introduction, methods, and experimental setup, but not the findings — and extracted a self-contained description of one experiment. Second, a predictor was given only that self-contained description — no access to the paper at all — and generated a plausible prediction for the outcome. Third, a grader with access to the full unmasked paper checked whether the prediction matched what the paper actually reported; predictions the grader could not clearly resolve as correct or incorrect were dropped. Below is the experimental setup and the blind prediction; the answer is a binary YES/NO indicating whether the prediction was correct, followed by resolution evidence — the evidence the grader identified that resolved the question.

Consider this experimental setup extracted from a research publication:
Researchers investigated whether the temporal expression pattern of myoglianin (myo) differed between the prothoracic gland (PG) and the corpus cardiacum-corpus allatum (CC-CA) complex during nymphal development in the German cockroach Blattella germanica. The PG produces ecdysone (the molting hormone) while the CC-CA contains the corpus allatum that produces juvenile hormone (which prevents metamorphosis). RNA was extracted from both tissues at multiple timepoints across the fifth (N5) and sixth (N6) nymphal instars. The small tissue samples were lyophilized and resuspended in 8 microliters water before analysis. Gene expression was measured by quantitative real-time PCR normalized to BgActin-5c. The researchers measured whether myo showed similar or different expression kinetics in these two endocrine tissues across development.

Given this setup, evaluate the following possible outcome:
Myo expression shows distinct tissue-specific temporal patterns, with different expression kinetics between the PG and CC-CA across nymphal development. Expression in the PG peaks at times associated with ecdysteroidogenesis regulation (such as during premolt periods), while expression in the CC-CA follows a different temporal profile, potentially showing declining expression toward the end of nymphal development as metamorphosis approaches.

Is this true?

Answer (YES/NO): YES